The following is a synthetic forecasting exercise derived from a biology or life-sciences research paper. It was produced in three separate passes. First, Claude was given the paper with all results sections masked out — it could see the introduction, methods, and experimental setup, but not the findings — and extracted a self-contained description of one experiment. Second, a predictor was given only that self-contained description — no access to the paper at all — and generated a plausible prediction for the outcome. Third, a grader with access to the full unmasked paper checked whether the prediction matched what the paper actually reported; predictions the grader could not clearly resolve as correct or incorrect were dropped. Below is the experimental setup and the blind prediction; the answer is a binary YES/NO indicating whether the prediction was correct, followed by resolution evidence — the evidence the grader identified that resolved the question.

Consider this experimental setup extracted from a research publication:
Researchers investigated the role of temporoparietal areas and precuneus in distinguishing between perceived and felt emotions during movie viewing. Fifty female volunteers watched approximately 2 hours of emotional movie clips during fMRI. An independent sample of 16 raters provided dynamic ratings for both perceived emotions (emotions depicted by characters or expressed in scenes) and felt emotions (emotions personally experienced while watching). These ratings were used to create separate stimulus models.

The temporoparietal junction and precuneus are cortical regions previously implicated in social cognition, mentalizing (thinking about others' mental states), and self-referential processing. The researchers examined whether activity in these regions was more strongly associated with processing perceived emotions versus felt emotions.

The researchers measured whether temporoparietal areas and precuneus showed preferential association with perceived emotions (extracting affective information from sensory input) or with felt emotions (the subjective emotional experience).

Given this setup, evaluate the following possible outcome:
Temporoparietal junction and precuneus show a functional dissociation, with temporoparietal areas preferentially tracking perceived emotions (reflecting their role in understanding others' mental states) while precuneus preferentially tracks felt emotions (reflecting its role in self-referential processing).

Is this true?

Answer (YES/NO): NO